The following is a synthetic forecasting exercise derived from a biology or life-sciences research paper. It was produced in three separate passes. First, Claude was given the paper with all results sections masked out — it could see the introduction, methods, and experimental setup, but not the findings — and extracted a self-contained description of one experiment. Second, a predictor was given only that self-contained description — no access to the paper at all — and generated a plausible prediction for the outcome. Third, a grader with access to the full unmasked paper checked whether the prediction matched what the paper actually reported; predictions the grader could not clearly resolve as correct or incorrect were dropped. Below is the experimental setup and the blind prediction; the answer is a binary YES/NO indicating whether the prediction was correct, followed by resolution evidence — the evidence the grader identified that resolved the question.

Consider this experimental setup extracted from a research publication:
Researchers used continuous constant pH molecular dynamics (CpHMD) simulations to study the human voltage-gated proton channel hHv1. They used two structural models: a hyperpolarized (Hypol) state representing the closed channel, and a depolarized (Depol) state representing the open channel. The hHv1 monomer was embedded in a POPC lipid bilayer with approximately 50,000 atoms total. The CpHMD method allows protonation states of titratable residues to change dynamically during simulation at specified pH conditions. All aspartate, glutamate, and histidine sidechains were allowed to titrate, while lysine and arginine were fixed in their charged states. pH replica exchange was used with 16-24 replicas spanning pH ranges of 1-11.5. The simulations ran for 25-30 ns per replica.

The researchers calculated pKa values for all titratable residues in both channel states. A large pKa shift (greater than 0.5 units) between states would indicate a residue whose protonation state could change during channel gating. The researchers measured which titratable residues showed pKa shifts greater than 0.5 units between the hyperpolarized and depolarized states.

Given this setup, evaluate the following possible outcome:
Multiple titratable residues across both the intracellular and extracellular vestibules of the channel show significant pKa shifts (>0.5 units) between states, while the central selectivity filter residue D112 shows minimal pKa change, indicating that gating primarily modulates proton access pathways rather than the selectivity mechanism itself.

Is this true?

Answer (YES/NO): NO